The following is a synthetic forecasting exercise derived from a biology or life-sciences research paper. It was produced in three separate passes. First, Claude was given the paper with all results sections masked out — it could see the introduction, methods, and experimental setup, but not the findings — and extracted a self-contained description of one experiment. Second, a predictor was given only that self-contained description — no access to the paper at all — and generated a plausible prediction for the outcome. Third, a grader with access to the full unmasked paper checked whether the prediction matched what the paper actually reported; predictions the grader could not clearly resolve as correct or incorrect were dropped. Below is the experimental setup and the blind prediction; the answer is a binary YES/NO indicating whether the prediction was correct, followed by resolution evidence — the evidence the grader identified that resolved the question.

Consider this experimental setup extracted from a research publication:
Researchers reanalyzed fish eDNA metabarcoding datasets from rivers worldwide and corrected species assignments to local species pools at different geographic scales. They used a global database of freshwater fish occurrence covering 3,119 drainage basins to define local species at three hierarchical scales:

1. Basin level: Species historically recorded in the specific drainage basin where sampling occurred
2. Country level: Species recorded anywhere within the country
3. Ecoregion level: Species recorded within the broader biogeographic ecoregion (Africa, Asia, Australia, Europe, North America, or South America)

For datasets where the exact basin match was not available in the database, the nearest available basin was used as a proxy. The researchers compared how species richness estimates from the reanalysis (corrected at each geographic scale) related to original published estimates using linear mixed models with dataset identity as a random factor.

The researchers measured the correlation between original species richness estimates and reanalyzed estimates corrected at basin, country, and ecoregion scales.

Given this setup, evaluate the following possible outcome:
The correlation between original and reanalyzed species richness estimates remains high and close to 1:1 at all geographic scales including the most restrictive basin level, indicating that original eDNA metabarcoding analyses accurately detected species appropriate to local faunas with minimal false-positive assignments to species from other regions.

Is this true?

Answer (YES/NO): NO